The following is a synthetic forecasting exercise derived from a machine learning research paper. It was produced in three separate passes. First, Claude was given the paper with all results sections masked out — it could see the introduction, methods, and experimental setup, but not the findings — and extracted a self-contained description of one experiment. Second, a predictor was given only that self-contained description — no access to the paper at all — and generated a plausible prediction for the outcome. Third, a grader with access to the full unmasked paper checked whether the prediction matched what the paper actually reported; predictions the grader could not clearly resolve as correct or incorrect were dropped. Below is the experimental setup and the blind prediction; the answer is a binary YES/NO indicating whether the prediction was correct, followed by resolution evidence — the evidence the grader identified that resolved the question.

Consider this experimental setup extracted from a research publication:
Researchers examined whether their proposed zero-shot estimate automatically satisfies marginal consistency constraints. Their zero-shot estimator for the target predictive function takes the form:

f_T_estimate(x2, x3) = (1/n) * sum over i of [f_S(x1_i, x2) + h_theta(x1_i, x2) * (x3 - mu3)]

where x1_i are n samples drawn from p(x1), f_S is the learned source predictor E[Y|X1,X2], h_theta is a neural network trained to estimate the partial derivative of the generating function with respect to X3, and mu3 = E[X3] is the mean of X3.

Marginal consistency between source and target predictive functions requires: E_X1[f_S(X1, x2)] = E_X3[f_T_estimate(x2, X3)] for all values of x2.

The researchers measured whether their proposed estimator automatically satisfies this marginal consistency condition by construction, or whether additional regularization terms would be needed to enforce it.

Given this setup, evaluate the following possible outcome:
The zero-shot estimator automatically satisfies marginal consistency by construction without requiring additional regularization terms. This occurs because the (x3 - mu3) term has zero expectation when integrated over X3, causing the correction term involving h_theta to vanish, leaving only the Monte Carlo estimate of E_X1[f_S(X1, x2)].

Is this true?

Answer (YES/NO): YES